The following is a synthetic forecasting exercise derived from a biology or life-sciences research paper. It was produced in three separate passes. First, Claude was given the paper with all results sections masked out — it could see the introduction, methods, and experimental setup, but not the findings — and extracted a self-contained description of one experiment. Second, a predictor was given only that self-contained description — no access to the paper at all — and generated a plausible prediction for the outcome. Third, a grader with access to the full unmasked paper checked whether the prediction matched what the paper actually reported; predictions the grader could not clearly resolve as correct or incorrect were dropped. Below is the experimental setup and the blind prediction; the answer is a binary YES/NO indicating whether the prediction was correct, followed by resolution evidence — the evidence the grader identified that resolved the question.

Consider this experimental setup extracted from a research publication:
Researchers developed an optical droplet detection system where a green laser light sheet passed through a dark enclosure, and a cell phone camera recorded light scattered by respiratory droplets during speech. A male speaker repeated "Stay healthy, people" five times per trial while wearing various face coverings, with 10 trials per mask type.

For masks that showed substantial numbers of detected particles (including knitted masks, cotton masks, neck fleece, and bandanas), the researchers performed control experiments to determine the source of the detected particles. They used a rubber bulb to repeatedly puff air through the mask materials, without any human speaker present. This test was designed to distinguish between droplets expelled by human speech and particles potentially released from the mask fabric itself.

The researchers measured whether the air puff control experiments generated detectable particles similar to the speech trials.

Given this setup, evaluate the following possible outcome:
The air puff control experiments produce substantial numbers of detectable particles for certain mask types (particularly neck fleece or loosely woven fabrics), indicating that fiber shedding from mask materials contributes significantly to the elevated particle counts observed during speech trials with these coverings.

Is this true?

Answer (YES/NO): NO